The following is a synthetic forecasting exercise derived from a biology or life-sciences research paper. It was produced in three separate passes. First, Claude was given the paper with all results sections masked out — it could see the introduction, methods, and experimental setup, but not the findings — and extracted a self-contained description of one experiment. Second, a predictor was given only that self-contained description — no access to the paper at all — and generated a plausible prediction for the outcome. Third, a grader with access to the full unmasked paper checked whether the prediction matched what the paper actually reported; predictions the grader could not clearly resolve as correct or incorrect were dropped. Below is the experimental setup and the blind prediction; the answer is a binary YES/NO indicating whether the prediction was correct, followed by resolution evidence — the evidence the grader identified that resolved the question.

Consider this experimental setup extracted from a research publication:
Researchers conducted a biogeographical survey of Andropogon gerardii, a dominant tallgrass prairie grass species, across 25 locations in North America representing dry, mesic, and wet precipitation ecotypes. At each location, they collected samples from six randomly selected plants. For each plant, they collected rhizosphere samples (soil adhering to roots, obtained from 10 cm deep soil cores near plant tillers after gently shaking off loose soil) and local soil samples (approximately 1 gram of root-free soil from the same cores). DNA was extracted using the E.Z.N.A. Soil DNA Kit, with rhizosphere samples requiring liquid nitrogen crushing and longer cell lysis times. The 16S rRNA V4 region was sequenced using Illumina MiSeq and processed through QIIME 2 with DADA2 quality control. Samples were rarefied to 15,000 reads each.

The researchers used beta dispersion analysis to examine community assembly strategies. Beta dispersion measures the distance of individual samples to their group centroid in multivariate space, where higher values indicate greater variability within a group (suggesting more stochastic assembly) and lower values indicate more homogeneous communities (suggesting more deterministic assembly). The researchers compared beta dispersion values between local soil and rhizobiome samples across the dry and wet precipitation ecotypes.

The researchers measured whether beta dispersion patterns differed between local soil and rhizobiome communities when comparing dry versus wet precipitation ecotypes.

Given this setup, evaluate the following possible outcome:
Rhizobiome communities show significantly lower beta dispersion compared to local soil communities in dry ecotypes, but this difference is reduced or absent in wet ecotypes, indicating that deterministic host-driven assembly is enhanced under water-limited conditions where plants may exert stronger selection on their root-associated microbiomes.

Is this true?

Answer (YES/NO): YES